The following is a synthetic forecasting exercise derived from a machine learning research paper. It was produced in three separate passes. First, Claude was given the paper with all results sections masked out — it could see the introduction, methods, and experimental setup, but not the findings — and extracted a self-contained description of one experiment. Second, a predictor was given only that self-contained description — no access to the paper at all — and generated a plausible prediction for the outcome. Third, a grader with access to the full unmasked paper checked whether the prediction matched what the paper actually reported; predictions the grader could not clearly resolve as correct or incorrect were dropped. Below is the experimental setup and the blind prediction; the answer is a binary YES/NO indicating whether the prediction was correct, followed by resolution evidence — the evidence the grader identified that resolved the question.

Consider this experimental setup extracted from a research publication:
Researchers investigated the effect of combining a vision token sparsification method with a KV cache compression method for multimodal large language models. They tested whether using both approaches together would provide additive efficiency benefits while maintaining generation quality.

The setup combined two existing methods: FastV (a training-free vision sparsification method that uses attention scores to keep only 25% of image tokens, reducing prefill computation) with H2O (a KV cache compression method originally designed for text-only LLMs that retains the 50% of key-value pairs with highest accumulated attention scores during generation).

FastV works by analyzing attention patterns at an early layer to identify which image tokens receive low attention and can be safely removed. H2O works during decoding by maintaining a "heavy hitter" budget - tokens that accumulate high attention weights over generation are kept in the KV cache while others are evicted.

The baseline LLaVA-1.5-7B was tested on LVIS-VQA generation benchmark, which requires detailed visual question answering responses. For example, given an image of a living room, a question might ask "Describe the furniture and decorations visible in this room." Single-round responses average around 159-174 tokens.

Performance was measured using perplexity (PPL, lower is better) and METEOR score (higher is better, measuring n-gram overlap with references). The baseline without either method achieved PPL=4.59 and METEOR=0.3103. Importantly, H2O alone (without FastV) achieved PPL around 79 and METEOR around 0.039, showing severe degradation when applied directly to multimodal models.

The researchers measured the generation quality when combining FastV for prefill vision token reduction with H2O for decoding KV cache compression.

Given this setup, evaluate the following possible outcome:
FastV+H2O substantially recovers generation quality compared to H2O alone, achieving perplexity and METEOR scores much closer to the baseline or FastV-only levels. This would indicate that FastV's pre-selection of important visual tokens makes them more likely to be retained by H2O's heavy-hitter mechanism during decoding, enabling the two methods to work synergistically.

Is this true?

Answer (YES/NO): YES